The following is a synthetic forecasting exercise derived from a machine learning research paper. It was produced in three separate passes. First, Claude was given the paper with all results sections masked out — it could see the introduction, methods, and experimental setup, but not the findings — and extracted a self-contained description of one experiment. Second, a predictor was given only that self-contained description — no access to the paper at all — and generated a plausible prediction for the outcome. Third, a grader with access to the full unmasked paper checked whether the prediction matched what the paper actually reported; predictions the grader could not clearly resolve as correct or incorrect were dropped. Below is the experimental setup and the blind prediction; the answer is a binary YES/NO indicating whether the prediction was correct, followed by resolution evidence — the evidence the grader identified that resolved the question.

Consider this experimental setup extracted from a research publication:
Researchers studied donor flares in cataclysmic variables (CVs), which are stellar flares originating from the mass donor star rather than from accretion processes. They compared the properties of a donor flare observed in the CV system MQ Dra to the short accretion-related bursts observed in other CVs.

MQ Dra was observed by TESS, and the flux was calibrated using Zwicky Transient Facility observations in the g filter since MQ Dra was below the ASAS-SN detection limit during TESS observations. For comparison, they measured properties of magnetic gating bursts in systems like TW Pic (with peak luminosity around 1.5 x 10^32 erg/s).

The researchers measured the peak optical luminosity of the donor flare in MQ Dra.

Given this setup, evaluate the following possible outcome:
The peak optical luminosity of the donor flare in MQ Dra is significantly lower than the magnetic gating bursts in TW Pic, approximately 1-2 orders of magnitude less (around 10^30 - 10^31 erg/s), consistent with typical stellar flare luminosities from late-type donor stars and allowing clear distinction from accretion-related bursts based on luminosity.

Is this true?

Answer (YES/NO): NO